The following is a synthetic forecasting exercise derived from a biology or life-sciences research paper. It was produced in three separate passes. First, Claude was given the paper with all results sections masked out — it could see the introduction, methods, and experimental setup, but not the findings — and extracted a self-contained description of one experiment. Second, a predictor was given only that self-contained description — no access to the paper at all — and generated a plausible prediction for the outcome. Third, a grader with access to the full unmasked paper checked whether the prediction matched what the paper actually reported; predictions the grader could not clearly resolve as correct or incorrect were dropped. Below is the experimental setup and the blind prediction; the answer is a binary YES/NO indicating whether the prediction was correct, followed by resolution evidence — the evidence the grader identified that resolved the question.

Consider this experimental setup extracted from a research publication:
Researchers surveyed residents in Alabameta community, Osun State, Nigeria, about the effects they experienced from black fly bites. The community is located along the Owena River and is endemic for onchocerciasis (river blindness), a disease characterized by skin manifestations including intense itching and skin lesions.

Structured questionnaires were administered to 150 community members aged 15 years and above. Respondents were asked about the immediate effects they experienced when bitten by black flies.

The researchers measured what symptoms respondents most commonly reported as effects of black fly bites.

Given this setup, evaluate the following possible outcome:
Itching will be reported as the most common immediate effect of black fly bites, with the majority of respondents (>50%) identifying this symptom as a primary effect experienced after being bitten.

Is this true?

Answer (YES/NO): YES